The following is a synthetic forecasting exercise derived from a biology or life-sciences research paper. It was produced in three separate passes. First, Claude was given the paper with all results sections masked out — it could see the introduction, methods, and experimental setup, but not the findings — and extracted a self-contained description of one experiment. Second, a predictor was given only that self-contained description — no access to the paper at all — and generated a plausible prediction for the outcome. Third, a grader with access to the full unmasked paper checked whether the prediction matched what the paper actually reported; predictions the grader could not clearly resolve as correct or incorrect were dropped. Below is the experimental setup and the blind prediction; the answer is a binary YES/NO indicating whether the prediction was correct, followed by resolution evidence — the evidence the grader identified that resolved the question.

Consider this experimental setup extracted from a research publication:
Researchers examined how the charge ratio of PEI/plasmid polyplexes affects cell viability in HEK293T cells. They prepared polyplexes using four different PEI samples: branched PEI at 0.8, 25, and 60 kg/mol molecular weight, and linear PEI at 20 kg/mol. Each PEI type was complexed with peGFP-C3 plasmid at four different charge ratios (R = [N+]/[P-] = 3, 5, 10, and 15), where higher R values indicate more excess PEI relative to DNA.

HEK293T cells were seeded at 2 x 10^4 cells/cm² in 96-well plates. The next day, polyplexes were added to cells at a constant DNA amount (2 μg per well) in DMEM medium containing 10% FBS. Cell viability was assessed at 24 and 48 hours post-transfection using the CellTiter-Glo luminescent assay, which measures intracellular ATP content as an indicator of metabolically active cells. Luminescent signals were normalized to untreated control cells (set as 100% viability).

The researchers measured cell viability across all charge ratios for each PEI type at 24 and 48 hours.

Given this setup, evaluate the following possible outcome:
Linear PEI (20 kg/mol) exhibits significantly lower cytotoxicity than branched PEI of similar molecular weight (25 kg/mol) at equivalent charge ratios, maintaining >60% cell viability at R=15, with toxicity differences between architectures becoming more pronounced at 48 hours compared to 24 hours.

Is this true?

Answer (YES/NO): NO